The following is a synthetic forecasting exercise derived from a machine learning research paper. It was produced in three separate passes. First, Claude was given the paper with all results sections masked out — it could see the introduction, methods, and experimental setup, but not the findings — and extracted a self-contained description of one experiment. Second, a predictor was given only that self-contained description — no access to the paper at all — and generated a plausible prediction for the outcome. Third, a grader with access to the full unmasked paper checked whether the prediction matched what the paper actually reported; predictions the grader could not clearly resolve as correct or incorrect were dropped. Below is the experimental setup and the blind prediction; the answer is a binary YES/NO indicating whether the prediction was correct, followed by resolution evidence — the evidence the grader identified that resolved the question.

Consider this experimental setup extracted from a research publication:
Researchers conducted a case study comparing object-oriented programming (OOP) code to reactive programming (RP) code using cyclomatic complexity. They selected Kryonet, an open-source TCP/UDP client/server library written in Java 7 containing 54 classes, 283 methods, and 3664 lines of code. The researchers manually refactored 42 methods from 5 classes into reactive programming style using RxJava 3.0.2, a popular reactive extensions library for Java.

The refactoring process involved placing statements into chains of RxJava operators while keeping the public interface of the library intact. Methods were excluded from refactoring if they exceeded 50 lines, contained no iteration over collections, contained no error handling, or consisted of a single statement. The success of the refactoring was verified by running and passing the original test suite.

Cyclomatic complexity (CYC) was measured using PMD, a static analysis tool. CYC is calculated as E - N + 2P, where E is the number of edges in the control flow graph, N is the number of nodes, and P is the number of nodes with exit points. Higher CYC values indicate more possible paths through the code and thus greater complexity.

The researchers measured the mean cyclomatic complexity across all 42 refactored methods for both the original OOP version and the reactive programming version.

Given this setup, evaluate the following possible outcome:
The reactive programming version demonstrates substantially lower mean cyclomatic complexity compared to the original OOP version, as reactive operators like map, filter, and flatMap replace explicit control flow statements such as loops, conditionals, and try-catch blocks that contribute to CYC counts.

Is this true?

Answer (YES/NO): YES